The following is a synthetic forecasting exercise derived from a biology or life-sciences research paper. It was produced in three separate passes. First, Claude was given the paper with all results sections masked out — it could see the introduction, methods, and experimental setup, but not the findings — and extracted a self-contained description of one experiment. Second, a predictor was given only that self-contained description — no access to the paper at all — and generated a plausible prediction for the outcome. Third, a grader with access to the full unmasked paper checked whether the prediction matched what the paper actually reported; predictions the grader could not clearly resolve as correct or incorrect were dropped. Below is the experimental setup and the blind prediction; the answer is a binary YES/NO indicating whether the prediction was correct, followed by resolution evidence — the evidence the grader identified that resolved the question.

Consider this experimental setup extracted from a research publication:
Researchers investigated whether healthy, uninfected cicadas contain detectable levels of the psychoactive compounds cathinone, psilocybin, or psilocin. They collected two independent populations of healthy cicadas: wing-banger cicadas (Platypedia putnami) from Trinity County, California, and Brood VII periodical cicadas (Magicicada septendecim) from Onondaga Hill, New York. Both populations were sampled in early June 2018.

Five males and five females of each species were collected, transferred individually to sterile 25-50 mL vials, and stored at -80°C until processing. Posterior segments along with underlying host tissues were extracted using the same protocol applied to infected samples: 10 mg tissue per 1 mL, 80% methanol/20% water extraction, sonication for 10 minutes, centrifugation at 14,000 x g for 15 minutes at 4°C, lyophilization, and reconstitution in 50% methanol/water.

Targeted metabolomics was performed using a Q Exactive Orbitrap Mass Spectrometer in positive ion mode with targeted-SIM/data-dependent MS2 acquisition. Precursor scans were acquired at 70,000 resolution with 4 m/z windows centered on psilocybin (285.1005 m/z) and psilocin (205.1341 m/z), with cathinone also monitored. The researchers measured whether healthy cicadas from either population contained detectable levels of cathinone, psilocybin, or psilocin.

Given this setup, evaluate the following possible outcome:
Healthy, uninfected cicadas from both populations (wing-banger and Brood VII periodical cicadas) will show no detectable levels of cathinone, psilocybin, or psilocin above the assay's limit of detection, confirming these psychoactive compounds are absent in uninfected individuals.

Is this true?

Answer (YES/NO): YES